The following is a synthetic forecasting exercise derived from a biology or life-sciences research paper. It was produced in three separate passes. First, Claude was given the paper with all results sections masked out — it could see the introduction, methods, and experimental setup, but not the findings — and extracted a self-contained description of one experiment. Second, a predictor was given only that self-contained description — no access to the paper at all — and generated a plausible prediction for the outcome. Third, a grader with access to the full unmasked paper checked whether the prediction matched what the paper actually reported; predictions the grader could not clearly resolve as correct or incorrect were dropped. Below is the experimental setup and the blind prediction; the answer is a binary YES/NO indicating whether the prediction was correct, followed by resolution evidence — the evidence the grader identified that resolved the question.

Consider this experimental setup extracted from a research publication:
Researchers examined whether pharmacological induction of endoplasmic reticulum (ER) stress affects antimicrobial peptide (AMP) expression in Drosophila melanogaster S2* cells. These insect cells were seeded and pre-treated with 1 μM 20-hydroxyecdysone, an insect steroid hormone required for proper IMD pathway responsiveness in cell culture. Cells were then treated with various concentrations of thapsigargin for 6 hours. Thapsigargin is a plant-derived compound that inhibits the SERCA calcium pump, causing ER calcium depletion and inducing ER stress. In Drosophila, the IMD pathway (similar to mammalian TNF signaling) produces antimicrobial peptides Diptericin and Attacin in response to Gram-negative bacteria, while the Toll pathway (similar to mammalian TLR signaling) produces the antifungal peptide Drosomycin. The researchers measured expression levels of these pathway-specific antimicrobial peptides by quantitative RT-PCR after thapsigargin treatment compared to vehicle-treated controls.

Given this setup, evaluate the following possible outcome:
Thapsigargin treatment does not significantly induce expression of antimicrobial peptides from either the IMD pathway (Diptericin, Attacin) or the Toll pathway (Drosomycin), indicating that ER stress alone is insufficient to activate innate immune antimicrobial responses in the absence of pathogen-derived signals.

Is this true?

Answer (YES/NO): NO